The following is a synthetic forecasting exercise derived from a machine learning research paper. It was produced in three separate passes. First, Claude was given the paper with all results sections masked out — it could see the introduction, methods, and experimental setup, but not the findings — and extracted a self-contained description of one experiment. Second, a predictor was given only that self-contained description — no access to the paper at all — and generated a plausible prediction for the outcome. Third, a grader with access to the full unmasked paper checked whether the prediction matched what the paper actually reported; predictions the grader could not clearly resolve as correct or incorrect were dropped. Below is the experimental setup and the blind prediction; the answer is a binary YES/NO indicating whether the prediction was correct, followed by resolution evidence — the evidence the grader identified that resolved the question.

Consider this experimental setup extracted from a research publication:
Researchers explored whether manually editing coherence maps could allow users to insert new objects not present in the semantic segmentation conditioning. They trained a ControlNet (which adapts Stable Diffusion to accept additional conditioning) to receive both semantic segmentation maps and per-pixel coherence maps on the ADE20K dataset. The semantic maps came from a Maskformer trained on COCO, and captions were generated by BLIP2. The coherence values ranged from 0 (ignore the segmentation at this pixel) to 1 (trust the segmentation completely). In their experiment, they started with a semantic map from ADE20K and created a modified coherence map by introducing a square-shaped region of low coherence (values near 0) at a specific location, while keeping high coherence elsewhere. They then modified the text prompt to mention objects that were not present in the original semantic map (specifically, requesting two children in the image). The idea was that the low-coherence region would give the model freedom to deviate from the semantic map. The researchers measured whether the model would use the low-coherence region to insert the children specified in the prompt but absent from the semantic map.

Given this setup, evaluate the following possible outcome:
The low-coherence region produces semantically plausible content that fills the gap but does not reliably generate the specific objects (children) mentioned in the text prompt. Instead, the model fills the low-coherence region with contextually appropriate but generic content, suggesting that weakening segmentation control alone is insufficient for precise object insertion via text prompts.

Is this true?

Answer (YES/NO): NO